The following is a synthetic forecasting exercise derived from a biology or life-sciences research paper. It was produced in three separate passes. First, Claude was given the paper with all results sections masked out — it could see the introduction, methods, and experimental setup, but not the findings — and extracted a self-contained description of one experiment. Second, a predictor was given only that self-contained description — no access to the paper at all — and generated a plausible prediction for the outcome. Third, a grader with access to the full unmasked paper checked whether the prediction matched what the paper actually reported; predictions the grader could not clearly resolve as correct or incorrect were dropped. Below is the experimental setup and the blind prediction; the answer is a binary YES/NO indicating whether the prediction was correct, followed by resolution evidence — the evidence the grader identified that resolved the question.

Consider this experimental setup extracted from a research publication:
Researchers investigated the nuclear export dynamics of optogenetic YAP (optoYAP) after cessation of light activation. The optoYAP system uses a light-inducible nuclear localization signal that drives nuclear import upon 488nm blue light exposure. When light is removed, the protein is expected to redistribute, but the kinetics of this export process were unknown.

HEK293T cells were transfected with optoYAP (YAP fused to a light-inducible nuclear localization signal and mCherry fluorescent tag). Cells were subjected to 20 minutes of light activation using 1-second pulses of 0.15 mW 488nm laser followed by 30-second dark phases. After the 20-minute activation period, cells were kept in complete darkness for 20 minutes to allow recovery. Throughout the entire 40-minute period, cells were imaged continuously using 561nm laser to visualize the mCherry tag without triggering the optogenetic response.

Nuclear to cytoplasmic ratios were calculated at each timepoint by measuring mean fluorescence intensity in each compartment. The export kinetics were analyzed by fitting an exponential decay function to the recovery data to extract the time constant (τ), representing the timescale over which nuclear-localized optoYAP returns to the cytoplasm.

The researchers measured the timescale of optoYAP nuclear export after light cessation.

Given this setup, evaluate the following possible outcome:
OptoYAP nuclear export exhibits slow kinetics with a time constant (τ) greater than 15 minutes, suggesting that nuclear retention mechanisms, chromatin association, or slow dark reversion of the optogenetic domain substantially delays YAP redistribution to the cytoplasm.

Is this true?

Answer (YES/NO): NO